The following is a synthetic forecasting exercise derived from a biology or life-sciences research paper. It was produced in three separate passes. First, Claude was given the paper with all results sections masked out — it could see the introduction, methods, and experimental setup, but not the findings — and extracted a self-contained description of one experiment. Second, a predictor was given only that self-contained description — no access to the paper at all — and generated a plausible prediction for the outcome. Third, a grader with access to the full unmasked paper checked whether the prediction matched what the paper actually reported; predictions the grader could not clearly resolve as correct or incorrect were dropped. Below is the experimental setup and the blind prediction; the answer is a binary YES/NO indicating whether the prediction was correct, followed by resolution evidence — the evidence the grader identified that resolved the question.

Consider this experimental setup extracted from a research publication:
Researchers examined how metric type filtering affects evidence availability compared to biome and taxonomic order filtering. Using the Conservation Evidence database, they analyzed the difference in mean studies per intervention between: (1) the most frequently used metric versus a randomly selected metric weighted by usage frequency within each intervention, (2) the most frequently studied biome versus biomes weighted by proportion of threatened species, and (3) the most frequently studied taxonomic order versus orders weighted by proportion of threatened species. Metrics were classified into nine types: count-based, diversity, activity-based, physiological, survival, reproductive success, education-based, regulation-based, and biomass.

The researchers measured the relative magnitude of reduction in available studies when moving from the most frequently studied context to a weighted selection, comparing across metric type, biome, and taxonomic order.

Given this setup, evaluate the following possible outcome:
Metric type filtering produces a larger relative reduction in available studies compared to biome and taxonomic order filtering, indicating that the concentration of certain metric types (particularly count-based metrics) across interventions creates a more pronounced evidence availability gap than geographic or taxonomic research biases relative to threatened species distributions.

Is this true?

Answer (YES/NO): NO